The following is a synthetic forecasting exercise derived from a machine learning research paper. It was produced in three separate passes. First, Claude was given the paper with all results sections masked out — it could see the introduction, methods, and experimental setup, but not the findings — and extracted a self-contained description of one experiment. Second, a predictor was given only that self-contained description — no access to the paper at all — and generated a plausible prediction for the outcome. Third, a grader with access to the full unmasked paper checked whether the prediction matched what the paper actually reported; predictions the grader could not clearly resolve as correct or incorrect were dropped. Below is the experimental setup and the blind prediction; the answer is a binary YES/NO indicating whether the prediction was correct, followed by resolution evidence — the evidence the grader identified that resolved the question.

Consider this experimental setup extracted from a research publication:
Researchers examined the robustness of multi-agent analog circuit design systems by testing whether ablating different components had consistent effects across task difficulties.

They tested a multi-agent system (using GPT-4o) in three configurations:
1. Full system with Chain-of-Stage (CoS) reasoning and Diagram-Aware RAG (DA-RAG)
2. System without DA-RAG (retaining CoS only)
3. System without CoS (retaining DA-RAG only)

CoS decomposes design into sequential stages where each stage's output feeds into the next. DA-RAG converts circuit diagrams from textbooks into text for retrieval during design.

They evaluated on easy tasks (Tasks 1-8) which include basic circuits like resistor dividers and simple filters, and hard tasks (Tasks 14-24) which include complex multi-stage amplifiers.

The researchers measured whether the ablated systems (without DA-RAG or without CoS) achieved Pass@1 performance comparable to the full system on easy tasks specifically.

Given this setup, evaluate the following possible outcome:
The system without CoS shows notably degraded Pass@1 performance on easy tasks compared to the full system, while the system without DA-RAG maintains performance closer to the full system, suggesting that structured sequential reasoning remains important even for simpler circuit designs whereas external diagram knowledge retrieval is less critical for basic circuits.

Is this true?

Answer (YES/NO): NO